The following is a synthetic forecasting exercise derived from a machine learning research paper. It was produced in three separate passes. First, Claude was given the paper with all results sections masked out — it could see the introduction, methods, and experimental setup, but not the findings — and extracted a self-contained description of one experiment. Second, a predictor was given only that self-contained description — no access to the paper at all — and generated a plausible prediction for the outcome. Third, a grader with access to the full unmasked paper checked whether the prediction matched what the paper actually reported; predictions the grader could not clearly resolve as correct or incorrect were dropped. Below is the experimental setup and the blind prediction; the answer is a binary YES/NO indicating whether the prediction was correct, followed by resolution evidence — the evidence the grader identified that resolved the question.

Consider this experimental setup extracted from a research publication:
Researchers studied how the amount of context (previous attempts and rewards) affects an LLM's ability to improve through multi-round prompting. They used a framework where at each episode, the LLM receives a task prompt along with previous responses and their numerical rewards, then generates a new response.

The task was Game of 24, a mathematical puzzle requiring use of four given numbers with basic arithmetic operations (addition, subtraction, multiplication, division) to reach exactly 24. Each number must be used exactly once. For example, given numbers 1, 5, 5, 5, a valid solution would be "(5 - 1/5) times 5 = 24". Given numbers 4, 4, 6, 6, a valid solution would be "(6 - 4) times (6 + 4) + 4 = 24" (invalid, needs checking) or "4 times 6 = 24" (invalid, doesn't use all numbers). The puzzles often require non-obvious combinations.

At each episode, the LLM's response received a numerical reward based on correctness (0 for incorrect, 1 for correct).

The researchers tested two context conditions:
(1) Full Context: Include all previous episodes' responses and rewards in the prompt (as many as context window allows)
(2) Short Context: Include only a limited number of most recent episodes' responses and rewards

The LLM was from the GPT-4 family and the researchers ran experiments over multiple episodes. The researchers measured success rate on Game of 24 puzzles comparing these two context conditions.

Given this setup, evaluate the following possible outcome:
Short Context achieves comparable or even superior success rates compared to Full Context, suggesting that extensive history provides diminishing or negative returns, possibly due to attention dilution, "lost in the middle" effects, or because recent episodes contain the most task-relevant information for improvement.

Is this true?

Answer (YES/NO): NO